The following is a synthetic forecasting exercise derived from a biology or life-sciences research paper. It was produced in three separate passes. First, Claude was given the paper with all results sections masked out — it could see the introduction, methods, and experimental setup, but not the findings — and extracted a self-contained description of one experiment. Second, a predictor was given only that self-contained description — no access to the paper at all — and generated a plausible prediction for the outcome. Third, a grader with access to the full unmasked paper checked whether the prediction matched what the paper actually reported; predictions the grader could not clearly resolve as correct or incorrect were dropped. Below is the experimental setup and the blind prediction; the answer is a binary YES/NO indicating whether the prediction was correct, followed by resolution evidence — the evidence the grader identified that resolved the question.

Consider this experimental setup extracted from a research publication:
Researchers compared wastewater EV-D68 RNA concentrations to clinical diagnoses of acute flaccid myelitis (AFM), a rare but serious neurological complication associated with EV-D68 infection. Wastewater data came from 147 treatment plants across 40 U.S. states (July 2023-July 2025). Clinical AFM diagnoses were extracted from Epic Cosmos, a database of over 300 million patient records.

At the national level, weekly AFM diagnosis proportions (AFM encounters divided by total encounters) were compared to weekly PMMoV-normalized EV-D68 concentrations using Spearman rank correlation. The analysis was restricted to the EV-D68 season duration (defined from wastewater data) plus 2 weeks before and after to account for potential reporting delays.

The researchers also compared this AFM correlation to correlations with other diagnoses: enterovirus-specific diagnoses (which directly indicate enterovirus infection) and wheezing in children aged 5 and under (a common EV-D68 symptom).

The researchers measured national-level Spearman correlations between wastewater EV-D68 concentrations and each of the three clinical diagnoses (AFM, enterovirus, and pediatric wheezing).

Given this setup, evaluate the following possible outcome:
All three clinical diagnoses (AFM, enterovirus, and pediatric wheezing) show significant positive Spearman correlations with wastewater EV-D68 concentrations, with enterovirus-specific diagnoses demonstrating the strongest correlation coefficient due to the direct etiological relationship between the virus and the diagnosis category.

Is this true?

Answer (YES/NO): NO